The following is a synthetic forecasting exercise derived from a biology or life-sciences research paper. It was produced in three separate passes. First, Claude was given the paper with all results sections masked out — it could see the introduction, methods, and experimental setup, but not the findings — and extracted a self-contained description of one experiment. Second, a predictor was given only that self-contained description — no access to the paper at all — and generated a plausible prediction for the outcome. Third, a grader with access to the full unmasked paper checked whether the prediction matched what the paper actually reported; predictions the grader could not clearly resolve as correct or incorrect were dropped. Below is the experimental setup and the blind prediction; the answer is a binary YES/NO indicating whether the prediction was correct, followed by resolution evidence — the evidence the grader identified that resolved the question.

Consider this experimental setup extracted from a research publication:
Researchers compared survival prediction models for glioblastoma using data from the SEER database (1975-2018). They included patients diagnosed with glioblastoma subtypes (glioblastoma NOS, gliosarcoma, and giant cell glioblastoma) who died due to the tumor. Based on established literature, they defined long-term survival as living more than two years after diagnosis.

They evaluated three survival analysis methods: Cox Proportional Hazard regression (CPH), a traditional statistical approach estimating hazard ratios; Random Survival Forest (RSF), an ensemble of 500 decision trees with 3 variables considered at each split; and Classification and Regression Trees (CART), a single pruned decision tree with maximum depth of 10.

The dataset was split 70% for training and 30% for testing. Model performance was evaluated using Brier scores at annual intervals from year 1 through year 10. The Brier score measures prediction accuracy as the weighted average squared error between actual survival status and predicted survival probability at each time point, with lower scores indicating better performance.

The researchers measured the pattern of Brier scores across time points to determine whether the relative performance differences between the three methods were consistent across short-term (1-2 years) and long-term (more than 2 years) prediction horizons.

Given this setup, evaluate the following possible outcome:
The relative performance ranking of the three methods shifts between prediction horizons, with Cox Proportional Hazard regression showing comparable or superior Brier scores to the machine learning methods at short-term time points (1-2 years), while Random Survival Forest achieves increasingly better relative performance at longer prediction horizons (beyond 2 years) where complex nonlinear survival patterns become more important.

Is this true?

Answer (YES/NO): NO